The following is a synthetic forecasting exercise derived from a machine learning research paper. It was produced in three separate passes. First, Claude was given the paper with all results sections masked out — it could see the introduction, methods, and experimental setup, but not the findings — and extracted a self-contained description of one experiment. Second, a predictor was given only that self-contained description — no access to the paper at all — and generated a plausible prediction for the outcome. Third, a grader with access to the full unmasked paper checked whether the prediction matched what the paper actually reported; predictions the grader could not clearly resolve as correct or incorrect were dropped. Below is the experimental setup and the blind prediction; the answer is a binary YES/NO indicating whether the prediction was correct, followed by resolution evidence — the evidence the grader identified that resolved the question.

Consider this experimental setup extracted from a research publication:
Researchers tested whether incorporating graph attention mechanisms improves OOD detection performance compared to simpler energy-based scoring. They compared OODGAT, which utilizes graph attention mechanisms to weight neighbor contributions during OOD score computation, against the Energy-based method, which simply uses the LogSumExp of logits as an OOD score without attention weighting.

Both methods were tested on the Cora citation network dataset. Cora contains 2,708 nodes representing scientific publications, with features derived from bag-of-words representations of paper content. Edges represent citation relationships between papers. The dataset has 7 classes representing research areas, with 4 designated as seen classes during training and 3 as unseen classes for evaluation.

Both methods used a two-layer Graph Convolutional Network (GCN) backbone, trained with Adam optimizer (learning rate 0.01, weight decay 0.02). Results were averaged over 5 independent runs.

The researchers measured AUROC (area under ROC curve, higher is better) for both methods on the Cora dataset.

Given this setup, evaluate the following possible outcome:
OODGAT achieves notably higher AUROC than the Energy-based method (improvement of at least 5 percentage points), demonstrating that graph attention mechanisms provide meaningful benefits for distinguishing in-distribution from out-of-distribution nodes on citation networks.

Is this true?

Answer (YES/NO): NO